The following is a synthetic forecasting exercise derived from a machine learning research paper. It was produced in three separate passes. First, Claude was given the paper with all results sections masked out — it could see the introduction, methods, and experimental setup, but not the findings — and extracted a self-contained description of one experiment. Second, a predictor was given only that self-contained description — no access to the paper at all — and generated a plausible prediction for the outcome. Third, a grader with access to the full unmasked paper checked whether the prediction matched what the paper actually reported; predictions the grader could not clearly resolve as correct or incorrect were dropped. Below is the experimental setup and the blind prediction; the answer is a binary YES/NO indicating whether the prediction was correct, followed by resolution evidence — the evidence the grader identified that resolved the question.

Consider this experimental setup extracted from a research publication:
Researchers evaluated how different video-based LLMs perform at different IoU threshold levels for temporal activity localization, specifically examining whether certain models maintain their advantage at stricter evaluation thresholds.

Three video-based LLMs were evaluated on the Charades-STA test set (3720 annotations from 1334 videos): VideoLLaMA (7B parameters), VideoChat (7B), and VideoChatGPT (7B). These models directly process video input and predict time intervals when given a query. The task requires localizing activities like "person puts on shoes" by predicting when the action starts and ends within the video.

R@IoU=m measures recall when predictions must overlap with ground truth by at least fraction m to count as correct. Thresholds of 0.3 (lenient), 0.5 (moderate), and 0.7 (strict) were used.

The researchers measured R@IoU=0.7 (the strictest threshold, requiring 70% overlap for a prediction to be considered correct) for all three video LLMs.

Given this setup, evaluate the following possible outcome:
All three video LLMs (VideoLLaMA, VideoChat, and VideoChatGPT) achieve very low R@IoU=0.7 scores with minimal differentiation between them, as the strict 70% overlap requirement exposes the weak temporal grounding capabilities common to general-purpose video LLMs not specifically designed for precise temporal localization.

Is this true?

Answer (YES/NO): NO